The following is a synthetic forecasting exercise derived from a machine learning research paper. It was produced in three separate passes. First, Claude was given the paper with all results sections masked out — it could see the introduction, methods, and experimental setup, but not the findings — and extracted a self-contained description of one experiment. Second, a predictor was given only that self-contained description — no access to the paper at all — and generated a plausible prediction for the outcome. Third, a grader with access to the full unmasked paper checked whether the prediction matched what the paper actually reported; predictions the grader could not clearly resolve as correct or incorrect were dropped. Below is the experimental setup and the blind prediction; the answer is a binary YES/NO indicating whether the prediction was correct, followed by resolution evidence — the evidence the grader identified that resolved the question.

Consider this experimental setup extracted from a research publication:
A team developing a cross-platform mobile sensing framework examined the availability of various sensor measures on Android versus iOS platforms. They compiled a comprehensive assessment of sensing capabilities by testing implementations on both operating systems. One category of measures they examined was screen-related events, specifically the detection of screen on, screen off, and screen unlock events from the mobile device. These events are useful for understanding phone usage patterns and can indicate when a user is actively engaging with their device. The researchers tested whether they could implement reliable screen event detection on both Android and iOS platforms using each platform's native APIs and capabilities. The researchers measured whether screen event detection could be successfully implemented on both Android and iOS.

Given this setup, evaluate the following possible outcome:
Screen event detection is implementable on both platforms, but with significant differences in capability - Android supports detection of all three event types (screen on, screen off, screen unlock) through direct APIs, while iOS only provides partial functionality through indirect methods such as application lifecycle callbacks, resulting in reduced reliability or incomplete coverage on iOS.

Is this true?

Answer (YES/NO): NO